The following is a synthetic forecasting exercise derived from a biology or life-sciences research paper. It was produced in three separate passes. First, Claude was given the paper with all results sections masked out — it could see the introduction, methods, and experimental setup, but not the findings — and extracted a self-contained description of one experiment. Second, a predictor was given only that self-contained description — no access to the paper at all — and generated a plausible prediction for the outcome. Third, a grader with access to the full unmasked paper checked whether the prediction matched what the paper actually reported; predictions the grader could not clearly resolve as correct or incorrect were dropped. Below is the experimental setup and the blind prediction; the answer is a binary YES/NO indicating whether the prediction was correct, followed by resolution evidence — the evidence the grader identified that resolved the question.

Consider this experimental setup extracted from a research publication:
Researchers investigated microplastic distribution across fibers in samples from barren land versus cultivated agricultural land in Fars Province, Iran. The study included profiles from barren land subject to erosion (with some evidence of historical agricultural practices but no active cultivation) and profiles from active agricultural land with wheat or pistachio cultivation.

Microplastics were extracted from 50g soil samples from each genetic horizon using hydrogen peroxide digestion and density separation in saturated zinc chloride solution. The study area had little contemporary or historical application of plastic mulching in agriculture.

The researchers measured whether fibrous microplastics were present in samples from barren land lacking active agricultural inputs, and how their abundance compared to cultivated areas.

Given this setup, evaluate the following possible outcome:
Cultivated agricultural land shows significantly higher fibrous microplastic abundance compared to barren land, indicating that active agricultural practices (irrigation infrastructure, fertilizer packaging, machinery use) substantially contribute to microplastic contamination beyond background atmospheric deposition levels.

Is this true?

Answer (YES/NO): NO